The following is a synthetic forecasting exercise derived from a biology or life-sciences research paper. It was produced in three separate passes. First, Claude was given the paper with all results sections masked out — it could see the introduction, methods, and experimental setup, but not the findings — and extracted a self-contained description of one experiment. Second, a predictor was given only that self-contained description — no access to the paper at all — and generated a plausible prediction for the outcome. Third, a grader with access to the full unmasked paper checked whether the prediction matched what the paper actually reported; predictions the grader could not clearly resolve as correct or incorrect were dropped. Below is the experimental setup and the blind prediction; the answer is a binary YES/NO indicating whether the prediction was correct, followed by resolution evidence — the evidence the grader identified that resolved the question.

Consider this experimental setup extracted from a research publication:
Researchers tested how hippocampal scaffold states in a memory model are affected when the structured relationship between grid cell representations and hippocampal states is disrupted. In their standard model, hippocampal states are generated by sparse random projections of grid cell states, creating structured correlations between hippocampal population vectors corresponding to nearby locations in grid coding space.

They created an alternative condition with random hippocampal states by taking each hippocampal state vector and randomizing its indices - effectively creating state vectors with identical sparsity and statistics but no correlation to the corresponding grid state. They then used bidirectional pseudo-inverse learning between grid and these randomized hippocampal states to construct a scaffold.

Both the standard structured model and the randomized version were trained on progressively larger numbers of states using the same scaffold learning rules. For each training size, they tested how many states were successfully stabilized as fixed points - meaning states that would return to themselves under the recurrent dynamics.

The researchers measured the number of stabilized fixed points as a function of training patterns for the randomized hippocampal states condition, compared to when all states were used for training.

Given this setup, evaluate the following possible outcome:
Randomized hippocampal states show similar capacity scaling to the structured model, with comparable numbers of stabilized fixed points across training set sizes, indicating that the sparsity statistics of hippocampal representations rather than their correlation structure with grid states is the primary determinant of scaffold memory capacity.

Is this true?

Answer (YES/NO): NO